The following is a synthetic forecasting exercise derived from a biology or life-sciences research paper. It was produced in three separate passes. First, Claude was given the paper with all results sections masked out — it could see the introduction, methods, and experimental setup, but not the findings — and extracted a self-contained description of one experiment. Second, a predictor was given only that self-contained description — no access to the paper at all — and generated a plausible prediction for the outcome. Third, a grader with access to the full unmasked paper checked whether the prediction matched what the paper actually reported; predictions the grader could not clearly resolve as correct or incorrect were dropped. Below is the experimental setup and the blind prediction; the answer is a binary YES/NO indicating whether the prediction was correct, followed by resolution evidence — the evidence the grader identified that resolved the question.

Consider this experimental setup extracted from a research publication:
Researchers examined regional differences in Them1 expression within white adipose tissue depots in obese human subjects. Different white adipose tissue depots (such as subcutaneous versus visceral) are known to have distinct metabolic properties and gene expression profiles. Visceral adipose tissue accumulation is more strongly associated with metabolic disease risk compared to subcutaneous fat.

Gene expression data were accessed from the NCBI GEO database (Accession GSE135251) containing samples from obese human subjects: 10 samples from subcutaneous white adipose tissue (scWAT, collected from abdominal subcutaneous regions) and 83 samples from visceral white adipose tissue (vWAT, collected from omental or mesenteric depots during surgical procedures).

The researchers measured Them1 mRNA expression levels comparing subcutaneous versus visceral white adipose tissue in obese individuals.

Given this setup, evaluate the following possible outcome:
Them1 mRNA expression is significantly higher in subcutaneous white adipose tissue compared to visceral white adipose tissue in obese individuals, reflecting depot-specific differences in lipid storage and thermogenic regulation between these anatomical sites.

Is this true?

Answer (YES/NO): NO